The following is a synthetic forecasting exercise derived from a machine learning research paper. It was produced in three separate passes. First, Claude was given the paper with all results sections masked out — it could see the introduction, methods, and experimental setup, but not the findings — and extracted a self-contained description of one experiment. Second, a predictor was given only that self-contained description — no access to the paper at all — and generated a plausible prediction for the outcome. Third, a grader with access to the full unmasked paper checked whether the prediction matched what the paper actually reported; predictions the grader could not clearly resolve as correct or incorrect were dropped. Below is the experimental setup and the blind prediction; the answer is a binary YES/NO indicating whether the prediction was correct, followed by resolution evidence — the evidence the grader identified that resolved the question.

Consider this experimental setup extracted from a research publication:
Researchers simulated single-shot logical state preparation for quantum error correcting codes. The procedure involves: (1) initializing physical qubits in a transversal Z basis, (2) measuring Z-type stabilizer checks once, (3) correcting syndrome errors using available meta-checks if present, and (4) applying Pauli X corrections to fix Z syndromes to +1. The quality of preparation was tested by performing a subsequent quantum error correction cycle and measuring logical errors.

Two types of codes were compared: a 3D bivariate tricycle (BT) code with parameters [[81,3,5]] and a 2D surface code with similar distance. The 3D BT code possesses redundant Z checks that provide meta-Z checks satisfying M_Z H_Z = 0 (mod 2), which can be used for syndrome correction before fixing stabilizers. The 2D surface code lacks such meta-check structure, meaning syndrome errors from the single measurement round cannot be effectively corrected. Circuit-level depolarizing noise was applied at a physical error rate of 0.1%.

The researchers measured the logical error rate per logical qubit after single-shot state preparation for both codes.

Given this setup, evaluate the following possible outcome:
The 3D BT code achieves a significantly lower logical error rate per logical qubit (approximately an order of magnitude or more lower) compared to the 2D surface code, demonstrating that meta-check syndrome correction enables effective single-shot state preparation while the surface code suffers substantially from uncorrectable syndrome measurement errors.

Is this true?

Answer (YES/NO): YES